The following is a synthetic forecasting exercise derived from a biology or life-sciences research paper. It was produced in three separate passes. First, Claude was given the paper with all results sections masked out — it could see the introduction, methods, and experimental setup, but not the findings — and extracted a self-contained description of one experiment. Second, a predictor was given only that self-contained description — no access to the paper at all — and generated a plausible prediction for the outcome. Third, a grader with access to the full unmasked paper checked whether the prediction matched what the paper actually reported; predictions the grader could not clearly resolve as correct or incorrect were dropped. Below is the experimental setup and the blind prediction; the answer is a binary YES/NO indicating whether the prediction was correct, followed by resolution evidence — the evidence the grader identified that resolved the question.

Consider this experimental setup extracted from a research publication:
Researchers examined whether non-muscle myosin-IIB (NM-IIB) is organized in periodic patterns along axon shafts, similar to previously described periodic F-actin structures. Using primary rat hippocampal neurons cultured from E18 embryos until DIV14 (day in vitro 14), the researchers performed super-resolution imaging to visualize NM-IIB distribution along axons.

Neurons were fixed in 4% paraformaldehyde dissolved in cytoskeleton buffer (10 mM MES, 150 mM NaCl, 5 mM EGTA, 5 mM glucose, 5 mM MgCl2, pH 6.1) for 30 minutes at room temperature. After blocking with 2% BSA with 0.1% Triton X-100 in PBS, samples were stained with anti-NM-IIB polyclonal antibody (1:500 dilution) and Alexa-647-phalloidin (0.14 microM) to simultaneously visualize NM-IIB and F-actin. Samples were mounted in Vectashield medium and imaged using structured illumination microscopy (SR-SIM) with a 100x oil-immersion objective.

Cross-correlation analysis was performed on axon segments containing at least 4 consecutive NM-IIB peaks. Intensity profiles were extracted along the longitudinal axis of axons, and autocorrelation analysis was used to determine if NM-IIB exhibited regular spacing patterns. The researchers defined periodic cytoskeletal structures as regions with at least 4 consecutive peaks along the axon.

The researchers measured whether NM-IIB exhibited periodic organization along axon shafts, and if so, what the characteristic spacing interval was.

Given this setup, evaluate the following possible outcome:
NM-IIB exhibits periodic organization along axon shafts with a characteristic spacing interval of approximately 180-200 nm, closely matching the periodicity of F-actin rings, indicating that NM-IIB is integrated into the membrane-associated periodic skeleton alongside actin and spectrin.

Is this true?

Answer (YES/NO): YES